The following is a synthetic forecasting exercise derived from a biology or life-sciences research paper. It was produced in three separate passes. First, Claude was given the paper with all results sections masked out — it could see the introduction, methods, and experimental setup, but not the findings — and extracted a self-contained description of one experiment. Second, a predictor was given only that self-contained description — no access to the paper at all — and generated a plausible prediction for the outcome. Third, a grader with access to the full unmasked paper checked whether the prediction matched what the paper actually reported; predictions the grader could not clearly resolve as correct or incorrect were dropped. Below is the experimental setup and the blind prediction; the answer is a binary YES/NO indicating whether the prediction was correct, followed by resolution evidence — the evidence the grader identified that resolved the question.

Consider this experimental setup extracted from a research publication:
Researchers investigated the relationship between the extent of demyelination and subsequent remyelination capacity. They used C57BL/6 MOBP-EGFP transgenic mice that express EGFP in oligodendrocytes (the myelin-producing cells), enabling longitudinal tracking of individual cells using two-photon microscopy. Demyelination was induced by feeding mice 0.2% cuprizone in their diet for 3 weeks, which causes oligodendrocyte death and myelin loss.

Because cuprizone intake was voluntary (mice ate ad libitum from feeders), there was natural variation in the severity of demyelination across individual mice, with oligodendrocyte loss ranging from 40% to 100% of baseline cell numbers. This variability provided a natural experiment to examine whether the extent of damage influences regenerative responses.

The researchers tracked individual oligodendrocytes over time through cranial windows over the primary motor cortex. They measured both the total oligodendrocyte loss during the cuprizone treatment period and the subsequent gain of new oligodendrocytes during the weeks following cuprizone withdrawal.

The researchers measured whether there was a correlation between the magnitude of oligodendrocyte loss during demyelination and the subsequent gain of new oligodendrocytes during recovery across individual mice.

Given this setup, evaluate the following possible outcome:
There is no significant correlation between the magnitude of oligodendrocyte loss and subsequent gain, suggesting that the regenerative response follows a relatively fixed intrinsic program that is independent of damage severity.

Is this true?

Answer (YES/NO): NO